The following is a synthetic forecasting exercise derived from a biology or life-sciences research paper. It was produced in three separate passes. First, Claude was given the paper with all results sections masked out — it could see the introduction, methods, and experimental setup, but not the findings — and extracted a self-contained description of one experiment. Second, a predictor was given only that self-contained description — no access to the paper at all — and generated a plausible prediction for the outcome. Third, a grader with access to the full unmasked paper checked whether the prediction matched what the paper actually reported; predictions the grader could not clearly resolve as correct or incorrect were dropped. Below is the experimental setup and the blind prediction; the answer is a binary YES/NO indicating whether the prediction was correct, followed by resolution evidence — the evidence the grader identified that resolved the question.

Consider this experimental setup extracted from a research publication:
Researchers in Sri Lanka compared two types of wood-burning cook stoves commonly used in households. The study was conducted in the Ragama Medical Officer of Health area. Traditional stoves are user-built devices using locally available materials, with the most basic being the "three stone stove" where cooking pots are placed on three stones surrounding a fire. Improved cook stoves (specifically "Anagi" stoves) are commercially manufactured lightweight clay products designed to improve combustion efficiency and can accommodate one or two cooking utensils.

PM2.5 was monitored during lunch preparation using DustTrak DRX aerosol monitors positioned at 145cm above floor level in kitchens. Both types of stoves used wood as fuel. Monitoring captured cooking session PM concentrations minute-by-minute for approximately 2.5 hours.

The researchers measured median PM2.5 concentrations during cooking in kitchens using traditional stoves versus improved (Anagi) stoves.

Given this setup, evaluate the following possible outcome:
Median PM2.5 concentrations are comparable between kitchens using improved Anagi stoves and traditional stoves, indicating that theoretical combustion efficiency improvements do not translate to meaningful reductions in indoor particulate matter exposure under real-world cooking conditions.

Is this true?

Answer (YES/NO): NO